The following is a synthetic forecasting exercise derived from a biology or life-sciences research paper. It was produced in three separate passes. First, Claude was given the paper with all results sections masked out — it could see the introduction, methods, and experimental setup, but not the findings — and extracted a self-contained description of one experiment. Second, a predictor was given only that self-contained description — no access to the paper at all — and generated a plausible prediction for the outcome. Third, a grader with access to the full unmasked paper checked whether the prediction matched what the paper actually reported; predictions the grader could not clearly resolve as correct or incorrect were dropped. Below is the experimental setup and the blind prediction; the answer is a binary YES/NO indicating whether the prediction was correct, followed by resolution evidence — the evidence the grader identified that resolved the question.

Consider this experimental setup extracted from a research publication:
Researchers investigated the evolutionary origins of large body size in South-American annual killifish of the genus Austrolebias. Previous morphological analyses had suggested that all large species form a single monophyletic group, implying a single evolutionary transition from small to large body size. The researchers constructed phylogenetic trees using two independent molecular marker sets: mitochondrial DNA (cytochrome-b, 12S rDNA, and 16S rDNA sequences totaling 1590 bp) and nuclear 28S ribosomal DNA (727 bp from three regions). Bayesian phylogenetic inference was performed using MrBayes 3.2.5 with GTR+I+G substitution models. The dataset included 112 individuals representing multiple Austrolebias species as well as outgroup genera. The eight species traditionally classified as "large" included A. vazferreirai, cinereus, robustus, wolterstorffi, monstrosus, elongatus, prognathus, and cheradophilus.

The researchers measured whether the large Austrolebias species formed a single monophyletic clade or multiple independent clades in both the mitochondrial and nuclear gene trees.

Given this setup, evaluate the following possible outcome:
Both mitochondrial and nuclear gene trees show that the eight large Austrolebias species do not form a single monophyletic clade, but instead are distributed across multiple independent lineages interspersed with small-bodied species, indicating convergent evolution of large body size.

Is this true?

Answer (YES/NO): YES